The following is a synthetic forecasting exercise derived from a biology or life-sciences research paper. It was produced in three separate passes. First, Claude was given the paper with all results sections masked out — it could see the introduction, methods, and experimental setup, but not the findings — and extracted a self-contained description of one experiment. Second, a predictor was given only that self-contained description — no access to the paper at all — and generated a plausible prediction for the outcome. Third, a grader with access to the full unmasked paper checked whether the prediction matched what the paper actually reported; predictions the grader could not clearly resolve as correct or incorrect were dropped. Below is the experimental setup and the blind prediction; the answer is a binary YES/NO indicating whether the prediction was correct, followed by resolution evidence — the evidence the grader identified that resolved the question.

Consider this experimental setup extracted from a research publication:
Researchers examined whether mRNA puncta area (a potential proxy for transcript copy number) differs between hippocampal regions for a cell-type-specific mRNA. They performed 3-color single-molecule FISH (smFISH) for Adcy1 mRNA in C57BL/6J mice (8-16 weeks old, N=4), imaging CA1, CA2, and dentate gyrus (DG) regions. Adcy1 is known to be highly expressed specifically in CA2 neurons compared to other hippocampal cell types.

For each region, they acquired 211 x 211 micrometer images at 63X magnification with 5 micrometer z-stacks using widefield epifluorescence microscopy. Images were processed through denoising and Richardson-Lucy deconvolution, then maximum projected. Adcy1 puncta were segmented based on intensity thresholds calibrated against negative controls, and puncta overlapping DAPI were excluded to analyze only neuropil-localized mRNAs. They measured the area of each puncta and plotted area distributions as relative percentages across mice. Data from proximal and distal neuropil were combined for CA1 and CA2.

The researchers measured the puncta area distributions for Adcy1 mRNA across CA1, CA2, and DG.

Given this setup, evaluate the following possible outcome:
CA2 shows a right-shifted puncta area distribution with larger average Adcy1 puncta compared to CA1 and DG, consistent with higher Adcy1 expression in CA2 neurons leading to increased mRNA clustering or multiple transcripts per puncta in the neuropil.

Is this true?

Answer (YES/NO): NO